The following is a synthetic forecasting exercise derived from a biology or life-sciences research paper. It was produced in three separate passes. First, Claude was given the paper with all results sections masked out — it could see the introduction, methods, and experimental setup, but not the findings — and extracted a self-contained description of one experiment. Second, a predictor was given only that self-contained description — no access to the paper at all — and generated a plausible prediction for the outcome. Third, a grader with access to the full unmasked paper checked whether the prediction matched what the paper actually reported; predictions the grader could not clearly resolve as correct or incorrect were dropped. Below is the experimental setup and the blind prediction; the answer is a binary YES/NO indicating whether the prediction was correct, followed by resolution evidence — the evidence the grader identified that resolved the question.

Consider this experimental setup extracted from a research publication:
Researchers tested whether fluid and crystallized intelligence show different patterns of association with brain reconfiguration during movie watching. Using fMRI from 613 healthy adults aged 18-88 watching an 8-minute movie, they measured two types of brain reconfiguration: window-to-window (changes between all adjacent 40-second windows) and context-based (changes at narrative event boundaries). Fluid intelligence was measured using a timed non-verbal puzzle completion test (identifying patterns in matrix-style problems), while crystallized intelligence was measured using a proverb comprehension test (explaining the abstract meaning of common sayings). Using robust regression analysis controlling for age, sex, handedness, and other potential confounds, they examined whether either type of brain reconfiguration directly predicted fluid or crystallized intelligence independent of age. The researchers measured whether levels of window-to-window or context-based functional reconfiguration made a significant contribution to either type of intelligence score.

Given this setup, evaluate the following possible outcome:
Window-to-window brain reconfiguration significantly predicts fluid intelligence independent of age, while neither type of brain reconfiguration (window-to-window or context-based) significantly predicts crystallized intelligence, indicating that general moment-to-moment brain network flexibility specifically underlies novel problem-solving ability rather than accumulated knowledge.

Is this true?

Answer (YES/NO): NO